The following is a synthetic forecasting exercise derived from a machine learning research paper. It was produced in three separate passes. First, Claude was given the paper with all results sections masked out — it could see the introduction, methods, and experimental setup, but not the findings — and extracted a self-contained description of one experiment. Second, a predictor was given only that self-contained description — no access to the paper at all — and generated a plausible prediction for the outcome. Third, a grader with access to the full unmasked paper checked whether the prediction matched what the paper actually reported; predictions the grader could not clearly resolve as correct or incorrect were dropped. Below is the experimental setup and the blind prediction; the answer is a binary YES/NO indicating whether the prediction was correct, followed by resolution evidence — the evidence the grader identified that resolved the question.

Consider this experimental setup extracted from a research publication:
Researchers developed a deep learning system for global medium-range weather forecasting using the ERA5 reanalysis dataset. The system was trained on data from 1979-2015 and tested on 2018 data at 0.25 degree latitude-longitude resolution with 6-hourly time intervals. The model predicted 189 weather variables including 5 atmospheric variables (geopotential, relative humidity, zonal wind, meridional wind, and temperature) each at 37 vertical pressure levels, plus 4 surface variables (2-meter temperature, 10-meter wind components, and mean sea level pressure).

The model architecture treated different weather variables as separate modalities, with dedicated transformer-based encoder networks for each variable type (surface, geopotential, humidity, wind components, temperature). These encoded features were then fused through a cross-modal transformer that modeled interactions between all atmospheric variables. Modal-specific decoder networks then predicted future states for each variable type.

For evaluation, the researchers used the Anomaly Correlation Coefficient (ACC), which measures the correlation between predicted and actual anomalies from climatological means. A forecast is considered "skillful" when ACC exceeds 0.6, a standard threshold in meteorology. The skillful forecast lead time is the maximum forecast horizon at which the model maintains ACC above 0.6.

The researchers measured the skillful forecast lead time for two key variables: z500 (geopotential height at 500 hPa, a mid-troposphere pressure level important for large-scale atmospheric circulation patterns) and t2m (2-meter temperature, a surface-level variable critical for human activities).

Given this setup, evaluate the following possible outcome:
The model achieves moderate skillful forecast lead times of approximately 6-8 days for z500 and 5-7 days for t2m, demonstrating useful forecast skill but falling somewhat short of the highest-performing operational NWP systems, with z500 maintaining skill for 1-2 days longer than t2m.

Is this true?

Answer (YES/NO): NO